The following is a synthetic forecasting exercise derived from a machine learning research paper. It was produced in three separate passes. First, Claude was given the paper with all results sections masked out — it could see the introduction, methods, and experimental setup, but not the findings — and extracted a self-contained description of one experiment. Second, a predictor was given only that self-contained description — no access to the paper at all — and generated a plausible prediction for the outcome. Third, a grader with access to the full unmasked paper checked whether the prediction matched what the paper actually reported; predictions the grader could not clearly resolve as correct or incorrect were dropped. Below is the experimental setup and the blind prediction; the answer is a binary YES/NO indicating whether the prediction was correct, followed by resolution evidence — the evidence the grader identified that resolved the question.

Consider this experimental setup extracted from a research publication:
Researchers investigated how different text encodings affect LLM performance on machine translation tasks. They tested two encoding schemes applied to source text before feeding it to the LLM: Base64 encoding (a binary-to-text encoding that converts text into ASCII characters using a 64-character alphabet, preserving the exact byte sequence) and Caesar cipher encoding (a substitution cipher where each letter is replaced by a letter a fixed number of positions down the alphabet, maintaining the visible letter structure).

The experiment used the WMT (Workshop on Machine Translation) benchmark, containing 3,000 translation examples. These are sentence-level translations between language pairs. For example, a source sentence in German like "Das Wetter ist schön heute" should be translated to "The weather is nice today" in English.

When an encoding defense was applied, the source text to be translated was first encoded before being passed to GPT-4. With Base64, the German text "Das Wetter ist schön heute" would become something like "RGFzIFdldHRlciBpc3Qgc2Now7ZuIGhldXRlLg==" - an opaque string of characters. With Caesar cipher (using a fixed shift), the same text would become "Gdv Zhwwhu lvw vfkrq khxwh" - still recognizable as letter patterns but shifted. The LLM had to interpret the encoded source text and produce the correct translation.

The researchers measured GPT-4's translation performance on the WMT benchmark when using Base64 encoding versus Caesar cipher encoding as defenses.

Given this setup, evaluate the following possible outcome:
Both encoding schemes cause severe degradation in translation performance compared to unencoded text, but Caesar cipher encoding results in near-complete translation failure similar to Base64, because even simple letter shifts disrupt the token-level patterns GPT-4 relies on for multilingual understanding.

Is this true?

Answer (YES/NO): NO